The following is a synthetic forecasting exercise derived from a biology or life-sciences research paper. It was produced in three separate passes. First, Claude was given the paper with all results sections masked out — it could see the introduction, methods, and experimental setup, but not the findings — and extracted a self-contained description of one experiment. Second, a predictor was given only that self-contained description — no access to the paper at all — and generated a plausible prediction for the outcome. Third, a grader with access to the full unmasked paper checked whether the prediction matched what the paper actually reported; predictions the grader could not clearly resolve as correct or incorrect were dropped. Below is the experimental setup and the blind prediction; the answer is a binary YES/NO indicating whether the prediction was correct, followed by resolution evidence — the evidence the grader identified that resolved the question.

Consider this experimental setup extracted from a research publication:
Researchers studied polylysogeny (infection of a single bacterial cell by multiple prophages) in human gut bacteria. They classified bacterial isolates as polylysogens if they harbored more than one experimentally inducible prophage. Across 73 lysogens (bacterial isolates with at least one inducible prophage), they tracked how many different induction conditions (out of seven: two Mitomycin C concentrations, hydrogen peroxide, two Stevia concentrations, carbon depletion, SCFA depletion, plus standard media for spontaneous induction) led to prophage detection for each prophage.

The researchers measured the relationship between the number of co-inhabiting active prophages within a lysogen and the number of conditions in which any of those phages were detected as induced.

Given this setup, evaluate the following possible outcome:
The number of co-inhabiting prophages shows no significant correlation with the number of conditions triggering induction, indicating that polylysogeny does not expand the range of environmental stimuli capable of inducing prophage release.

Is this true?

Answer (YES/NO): NO